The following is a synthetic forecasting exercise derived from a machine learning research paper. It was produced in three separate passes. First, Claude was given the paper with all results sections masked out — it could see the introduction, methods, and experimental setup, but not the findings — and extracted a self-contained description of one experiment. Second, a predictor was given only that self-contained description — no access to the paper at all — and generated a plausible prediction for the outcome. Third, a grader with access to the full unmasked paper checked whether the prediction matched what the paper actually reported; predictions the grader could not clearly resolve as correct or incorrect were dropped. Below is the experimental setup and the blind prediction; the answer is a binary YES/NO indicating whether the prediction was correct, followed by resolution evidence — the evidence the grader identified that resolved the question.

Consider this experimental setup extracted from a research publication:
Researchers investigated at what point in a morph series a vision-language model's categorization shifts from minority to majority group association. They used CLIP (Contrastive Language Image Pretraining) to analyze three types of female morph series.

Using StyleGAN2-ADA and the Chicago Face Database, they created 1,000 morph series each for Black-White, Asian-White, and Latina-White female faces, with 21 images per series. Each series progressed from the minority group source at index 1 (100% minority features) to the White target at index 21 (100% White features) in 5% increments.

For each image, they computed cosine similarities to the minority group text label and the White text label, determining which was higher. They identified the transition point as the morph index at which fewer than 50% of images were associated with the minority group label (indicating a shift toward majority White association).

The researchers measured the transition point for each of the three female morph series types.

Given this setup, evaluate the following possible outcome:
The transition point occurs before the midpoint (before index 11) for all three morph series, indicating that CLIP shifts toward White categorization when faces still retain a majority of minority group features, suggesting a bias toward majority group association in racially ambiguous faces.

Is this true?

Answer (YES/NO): NO